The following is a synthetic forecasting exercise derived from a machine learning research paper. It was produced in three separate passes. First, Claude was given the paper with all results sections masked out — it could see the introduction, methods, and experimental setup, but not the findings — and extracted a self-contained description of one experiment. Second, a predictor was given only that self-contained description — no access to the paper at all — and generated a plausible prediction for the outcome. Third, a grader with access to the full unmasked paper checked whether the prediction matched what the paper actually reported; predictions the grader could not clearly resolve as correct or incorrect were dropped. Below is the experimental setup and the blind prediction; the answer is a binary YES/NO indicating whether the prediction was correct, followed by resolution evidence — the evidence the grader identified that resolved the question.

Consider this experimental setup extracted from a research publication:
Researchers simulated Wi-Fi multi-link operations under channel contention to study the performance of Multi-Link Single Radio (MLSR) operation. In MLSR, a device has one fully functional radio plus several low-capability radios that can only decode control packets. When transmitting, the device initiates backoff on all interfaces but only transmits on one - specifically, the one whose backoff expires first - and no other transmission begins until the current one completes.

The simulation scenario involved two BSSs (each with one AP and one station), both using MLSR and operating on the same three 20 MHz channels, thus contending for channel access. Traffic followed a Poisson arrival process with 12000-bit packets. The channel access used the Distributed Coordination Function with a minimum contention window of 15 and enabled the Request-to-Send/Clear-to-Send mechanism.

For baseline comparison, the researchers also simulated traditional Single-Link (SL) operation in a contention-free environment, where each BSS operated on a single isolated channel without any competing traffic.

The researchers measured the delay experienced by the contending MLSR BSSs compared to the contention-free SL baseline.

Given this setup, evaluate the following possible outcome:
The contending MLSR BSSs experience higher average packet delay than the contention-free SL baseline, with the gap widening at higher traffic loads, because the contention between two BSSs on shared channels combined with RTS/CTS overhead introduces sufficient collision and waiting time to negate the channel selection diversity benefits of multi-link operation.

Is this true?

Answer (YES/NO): NO